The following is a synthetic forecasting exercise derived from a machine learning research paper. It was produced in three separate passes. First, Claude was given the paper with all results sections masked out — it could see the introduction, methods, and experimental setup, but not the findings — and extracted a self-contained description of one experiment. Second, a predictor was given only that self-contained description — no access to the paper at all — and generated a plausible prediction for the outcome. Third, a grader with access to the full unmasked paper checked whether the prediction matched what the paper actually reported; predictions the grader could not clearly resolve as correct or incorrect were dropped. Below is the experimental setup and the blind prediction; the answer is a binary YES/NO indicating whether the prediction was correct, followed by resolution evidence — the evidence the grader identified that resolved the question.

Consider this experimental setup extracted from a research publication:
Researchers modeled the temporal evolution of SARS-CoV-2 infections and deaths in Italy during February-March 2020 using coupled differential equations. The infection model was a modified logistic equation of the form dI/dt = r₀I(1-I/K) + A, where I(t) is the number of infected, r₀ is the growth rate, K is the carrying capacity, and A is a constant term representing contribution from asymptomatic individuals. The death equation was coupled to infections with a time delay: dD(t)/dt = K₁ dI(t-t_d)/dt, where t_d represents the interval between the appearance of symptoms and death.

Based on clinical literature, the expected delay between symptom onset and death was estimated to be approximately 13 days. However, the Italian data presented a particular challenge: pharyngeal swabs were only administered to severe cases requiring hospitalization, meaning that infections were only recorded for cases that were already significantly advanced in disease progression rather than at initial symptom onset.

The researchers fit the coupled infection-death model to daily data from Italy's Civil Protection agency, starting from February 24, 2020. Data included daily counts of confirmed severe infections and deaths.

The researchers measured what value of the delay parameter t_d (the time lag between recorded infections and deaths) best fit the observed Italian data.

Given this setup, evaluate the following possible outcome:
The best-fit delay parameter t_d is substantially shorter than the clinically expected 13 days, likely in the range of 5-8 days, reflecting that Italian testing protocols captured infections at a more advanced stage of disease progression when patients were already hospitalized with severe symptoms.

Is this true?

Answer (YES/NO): NO